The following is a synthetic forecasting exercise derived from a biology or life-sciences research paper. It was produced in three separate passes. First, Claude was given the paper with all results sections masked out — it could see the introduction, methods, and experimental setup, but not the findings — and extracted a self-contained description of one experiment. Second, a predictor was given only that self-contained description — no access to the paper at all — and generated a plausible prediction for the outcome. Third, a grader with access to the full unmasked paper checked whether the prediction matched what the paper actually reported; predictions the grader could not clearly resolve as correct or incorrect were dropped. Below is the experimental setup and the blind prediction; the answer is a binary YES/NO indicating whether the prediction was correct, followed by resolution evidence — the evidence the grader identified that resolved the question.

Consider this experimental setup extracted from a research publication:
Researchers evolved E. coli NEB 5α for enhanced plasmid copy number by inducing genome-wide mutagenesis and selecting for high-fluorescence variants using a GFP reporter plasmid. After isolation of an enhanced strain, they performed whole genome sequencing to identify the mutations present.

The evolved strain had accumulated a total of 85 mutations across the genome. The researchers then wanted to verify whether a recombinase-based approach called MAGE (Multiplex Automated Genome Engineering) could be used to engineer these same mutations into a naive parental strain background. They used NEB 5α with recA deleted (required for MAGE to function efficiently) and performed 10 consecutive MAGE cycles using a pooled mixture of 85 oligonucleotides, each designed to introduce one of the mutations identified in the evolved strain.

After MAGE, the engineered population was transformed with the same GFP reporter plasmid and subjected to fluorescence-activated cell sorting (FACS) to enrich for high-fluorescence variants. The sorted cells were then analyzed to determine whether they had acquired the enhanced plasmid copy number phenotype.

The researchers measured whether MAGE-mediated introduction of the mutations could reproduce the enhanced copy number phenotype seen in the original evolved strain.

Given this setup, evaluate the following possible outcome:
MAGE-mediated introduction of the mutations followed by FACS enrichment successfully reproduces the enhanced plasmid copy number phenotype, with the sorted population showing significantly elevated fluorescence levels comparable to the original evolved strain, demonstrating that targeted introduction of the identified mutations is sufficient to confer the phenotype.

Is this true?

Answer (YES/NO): NO